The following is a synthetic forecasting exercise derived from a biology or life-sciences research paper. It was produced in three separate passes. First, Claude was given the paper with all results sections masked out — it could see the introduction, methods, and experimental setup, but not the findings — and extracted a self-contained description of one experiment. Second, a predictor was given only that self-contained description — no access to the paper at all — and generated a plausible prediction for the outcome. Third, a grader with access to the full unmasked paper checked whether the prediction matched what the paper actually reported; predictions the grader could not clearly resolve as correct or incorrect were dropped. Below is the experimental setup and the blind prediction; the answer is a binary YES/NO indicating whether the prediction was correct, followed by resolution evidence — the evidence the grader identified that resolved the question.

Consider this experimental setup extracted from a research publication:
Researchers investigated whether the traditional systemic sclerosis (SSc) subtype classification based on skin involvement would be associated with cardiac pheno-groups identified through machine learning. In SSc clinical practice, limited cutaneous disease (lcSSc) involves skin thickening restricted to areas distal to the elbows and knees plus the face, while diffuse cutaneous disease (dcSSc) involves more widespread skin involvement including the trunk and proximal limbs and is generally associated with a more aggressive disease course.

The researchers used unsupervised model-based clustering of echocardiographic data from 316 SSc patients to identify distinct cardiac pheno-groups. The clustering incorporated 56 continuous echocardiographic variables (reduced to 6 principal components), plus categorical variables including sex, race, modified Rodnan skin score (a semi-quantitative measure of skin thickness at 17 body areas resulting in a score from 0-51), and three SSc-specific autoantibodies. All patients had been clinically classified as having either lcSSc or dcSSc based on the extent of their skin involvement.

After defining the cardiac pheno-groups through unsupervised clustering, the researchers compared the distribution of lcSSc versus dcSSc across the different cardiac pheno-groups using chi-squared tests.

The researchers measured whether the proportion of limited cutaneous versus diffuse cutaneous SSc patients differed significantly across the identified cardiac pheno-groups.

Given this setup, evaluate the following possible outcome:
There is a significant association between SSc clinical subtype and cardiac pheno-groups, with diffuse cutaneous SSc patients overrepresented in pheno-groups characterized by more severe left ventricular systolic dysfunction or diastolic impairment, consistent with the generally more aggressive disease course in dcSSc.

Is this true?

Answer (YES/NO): NO